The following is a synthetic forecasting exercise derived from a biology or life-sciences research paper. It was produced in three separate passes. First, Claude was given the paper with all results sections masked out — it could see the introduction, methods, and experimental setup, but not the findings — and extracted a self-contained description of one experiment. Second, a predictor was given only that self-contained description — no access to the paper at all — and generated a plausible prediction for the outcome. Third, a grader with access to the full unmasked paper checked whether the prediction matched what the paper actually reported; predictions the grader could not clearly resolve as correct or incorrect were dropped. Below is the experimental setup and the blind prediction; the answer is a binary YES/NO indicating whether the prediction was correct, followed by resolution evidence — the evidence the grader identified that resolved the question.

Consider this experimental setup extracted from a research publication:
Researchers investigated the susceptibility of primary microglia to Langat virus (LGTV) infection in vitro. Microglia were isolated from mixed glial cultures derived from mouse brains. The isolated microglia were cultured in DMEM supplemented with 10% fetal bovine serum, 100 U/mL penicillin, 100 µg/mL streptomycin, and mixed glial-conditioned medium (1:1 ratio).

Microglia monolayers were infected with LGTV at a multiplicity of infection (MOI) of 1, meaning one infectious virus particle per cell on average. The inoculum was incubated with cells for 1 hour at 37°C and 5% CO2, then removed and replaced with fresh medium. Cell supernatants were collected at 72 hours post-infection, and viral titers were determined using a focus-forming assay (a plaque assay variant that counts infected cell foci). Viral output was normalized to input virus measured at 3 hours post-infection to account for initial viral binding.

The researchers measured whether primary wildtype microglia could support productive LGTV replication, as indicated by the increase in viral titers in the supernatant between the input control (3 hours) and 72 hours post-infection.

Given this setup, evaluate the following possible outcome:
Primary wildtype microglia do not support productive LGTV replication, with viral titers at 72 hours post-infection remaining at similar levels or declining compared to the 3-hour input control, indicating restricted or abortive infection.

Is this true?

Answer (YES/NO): YES